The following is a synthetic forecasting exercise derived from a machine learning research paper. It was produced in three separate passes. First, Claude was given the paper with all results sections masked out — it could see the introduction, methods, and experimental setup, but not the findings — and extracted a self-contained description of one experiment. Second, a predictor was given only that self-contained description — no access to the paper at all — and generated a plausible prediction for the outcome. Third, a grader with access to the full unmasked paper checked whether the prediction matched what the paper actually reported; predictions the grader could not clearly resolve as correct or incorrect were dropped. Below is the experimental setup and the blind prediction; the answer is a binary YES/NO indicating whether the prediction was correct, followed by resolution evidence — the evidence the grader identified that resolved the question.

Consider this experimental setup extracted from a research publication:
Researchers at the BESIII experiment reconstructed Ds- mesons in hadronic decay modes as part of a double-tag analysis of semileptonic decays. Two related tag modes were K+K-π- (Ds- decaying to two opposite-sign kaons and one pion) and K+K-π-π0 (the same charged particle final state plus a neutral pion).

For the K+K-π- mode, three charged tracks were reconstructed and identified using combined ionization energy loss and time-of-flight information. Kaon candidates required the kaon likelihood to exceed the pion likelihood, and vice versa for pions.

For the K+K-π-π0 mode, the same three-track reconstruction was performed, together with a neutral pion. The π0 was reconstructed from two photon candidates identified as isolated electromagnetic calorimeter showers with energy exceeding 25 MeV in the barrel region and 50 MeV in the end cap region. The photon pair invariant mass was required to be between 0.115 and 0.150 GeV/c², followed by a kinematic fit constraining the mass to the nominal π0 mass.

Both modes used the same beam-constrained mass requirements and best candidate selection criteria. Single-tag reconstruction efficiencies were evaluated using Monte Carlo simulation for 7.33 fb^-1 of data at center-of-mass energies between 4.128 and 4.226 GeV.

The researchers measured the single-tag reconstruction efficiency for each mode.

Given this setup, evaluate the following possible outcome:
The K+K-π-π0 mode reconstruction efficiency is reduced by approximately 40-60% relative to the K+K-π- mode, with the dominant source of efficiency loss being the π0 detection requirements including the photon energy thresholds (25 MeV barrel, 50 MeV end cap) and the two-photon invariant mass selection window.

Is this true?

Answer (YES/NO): NO